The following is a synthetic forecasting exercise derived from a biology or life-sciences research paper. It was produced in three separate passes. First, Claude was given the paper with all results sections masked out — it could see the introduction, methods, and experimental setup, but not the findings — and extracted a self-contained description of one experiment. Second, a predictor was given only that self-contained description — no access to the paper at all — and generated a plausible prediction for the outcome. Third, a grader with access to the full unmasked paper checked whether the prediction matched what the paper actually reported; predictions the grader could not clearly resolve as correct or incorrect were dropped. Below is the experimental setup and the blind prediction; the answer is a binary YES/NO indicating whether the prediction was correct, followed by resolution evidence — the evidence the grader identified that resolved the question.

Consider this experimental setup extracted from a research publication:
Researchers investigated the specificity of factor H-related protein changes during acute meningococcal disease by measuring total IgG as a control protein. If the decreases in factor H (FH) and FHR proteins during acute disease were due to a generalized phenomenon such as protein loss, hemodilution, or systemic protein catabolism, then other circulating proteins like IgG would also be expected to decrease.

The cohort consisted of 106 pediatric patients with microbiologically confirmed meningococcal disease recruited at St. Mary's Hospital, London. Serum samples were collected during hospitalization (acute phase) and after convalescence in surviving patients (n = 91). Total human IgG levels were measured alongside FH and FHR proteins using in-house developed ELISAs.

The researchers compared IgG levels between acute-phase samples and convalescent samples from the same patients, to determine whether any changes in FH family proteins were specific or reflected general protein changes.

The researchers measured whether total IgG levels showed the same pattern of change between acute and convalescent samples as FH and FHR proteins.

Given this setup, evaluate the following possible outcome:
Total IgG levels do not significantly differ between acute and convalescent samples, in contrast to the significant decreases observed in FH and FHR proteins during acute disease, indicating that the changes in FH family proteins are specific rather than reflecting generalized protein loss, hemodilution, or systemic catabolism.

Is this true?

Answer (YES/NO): NO